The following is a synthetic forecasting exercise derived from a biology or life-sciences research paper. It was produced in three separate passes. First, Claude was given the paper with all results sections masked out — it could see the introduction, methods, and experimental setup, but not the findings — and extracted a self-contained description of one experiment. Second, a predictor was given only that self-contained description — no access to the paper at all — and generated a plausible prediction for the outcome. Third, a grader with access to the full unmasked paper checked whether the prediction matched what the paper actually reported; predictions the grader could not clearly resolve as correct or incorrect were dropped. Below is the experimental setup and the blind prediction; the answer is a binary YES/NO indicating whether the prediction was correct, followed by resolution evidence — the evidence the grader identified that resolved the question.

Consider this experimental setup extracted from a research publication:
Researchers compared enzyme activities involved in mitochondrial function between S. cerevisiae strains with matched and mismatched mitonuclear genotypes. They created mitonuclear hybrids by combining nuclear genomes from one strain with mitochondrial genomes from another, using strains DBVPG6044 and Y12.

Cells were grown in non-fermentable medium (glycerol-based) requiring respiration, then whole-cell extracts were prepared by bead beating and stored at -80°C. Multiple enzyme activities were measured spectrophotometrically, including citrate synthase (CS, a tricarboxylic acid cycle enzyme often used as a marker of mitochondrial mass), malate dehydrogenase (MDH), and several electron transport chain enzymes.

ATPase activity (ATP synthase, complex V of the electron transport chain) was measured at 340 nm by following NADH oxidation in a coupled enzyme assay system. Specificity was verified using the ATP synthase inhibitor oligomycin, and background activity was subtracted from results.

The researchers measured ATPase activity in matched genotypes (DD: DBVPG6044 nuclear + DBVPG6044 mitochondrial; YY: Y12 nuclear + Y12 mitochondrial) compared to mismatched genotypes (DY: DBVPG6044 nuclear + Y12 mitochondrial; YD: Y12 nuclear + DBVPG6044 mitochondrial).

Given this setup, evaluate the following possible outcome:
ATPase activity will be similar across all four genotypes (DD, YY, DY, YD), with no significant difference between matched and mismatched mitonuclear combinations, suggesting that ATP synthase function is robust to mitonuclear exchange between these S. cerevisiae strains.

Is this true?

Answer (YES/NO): NO